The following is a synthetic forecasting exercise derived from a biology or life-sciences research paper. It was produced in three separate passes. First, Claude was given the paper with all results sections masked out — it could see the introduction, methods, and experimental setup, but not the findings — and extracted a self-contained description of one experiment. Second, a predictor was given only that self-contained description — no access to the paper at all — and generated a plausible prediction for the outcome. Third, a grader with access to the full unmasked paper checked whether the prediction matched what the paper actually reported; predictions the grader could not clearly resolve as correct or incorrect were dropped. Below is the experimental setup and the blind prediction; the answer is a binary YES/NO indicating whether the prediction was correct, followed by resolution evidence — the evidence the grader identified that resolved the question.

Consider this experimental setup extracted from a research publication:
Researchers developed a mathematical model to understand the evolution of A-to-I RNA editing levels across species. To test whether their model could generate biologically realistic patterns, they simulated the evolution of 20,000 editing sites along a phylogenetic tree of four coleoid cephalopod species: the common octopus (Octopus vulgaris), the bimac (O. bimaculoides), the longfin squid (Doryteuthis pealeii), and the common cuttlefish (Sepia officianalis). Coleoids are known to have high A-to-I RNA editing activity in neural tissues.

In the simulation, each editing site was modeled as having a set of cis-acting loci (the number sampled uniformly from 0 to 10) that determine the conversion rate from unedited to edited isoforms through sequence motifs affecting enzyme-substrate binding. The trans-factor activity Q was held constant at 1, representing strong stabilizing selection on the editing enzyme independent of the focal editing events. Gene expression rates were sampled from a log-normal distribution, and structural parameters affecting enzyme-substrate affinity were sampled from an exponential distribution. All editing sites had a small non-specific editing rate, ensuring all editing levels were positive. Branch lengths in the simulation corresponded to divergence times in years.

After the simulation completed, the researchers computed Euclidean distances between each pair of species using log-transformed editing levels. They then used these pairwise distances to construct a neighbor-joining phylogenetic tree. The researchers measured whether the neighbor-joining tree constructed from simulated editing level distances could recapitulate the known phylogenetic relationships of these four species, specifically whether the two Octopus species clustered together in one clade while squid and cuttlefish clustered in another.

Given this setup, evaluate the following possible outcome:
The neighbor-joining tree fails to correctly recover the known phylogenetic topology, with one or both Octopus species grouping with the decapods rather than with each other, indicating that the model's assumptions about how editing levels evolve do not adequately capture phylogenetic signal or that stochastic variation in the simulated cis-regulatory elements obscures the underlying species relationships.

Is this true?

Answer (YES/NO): NO